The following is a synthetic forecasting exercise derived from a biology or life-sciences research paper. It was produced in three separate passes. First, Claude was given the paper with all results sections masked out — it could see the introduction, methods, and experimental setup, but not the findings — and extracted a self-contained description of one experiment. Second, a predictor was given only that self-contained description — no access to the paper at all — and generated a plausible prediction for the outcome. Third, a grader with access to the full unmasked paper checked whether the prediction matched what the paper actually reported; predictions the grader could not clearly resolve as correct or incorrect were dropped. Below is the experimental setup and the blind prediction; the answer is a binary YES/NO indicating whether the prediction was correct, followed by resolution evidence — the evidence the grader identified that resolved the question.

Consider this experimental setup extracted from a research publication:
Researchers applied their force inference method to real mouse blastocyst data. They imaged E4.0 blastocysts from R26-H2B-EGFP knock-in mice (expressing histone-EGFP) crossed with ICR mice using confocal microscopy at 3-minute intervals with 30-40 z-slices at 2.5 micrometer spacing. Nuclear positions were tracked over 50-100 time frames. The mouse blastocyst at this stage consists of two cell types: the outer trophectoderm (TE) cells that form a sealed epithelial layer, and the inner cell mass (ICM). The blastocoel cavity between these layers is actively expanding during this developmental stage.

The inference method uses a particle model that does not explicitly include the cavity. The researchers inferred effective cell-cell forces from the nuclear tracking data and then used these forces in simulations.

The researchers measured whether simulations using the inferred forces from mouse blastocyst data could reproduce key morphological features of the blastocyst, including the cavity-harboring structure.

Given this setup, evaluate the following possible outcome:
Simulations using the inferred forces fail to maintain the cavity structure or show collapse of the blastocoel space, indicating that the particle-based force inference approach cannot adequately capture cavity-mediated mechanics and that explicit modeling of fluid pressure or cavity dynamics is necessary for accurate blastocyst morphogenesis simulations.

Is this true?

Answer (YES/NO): NO